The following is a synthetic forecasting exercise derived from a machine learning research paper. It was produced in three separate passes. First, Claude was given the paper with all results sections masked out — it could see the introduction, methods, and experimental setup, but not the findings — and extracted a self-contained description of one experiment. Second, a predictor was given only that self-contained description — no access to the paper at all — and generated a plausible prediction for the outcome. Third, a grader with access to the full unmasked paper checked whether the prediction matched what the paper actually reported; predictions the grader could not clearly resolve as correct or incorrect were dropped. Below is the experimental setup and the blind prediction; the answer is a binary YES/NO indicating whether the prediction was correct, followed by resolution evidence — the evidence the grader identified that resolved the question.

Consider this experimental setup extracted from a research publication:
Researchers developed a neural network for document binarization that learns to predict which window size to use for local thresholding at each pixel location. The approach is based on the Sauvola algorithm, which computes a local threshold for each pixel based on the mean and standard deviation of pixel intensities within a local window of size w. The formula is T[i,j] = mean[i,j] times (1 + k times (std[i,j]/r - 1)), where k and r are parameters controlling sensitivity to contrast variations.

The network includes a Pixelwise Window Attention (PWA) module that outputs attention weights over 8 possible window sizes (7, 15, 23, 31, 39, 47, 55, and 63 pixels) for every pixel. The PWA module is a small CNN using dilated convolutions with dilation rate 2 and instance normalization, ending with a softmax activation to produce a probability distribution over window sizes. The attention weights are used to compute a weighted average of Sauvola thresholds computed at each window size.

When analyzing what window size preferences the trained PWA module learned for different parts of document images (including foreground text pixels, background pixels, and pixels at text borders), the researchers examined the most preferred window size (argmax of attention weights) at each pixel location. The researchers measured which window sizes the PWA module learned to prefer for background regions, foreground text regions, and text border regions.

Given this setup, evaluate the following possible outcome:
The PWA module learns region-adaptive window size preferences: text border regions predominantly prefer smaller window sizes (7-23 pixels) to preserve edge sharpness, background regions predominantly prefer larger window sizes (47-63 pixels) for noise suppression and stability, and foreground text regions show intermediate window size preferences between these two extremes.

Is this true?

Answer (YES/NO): NO